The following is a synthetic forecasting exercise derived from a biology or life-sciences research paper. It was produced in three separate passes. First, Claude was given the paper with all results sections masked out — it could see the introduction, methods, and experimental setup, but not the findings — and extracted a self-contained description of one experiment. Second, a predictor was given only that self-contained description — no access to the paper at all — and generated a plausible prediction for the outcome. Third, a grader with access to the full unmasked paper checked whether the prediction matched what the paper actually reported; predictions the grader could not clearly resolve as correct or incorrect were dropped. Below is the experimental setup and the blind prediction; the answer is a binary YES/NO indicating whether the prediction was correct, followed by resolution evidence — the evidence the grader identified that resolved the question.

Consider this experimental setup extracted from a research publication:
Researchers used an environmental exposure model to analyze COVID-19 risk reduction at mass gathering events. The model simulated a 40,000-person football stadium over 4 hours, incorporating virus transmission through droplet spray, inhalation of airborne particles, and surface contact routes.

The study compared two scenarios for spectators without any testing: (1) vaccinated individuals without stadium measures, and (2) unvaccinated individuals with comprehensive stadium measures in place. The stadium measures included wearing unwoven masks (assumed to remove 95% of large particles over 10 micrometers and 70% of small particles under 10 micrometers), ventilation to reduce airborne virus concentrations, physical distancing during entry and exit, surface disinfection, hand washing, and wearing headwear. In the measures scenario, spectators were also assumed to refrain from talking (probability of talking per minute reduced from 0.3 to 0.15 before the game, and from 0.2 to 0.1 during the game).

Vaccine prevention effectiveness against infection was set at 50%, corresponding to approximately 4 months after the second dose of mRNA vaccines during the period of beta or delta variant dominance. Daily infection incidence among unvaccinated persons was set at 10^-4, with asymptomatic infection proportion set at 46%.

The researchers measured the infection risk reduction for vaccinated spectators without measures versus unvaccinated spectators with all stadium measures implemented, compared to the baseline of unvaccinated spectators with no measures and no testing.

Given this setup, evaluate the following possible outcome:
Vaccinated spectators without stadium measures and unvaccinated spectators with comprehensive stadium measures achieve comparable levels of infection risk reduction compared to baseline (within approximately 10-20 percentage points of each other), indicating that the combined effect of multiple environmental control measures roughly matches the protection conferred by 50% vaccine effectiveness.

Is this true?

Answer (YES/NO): NO